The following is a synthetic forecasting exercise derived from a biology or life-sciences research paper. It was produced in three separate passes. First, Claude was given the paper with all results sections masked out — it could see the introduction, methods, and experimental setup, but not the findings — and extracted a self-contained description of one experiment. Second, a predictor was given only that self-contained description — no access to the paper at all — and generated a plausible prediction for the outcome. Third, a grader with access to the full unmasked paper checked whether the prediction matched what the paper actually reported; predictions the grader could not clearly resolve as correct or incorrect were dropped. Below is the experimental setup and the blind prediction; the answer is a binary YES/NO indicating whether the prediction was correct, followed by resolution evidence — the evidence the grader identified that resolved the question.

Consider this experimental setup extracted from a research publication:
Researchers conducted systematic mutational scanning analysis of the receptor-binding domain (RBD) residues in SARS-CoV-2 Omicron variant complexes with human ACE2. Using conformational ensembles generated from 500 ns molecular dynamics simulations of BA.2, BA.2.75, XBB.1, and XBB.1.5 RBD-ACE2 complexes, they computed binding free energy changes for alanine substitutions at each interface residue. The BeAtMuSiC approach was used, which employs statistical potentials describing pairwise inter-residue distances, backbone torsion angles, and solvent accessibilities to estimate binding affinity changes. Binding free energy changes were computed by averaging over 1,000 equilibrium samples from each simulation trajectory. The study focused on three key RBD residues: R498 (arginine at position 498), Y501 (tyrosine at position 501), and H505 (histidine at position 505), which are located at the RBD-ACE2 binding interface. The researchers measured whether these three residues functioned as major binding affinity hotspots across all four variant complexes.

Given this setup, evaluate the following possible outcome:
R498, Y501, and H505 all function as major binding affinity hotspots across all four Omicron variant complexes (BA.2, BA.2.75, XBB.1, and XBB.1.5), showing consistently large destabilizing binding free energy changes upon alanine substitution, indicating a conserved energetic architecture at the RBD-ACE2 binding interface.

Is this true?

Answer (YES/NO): NO